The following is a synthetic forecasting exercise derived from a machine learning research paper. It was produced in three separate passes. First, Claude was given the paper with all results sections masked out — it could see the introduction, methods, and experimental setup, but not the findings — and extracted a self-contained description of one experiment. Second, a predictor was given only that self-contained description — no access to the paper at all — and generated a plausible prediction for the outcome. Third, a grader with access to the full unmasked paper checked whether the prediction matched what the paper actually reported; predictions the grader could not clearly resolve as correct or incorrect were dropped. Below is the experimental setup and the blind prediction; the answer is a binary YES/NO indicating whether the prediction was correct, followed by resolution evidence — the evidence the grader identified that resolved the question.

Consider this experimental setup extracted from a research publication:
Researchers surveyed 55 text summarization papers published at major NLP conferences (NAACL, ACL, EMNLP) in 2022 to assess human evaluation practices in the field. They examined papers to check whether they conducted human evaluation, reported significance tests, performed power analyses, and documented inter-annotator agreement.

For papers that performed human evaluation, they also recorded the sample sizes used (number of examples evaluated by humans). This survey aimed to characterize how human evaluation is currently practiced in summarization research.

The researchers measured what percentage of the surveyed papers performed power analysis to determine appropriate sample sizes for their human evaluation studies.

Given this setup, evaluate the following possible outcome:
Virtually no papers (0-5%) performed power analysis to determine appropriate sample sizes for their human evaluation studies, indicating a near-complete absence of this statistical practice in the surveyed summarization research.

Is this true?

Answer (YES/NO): YES